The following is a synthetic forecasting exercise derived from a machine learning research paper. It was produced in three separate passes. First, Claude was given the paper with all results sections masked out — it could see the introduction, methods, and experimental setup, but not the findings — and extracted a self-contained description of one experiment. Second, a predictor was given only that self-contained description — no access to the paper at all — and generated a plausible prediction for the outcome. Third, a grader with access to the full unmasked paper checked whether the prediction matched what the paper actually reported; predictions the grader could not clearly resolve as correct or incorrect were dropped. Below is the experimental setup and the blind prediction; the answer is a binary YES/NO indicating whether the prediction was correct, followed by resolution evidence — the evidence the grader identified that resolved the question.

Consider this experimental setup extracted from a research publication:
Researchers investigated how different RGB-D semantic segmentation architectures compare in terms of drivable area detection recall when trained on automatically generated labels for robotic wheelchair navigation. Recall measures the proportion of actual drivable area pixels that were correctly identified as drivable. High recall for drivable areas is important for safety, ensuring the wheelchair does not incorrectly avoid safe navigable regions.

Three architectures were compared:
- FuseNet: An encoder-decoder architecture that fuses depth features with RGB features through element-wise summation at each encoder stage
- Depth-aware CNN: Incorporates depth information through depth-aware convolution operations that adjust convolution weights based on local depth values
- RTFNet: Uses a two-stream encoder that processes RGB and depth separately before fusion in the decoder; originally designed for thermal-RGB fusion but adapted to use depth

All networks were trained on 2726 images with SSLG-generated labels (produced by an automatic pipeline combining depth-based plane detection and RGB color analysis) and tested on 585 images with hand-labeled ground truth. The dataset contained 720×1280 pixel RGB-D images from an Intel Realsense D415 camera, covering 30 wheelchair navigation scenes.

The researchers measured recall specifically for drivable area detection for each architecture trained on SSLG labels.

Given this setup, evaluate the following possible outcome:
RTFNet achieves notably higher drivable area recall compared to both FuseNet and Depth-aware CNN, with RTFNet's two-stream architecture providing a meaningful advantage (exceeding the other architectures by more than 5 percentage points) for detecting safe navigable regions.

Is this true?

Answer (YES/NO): YES